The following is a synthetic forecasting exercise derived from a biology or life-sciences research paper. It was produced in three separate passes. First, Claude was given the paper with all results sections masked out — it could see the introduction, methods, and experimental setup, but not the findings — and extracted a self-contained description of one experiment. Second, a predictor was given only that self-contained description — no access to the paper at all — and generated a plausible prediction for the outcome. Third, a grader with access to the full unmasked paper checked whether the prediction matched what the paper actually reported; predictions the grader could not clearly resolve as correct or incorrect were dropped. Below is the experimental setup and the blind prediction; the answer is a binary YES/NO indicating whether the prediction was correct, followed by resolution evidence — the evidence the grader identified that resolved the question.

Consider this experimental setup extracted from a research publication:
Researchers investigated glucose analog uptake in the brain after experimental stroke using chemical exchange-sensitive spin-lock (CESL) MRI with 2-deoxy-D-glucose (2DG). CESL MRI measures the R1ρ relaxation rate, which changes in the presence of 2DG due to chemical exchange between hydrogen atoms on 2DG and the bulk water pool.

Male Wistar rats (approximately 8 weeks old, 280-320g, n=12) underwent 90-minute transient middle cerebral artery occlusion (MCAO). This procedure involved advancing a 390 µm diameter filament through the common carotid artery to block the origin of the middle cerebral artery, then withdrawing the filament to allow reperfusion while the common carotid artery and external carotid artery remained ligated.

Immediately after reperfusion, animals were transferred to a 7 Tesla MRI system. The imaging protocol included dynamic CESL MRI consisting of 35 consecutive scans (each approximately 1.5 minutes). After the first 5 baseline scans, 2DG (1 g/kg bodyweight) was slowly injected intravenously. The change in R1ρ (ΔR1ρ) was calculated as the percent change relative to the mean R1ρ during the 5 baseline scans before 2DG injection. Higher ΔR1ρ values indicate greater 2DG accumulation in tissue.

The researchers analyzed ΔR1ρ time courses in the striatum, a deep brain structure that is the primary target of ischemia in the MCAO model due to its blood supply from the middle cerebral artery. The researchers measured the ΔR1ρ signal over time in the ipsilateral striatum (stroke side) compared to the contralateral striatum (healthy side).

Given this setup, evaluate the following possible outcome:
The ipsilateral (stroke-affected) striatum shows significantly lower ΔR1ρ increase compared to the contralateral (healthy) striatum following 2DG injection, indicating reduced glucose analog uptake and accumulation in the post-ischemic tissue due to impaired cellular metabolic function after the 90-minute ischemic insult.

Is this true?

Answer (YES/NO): YES